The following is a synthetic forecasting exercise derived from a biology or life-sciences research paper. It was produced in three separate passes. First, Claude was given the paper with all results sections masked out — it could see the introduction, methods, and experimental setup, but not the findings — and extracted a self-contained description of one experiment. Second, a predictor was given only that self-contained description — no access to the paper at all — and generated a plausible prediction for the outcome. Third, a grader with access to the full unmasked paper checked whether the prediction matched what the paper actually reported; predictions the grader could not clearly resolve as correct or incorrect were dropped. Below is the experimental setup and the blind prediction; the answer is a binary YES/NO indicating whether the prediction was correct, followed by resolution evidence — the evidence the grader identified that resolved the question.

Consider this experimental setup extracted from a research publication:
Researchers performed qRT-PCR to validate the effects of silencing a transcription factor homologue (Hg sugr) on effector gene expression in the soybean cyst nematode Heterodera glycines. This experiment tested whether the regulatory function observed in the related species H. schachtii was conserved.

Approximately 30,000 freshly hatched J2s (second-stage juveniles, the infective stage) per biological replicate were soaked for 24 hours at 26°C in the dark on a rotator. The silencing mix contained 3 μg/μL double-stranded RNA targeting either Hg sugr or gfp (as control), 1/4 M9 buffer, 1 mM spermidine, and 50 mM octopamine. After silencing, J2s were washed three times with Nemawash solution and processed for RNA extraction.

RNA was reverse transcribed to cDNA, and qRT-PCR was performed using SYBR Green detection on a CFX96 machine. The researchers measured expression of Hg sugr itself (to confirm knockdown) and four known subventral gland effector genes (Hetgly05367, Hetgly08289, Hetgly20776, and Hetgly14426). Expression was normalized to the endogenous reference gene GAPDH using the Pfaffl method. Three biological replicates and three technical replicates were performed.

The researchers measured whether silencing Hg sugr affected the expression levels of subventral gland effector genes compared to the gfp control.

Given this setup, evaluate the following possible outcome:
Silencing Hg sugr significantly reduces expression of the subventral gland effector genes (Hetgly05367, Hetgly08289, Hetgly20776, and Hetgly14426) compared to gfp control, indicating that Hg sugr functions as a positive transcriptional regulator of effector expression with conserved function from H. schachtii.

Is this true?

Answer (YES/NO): NO